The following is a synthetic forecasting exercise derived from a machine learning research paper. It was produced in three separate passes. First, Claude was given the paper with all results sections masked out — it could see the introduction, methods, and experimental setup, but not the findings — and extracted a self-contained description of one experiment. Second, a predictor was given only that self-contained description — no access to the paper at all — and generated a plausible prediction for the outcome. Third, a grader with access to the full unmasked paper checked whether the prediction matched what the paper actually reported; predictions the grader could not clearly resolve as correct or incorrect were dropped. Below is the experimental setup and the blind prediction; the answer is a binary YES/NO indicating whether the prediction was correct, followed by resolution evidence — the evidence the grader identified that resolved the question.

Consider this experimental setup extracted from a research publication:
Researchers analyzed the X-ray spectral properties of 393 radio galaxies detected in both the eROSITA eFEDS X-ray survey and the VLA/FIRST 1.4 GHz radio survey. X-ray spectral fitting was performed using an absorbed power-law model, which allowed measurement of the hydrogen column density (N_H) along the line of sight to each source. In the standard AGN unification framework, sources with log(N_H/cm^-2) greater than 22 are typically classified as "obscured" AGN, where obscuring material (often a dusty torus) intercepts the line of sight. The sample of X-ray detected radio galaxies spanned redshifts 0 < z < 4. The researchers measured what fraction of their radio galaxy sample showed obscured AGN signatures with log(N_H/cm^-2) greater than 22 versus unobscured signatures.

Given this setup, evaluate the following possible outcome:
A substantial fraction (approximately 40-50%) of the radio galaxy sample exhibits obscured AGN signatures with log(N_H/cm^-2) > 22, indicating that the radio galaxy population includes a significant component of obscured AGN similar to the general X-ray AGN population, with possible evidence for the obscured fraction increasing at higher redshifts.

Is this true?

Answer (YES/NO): NO